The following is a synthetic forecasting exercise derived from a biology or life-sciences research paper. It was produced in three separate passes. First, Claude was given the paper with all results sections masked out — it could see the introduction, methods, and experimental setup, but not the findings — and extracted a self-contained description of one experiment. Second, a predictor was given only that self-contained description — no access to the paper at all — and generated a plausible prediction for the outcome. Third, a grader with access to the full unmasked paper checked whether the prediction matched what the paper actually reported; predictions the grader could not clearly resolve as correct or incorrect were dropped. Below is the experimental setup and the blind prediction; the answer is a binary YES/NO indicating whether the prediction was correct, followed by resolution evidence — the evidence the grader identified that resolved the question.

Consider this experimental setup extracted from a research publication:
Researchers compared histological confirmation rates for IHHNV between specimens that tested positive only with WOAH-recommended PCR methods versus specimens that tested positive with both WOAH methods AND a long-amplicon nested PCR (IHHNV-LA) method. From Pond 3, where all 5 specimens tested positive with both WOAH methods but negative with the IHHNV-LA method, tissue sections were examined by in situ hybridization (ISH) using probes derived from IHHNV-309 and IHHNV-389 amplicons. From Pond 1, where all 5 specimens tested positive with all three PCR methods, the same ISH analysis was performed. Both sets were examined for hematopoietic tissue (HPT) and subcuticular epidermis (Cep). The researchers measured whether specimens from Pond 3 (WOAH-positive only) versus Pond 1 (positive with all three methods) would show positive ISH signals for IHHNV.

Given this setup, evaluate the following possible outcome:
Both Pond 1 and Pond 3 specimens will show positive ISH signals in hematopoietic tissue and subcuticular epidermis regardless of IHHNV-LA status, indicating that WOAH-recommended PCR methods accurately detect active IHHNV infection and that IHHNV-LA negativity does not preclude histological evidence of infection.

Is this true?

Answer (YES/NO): NO